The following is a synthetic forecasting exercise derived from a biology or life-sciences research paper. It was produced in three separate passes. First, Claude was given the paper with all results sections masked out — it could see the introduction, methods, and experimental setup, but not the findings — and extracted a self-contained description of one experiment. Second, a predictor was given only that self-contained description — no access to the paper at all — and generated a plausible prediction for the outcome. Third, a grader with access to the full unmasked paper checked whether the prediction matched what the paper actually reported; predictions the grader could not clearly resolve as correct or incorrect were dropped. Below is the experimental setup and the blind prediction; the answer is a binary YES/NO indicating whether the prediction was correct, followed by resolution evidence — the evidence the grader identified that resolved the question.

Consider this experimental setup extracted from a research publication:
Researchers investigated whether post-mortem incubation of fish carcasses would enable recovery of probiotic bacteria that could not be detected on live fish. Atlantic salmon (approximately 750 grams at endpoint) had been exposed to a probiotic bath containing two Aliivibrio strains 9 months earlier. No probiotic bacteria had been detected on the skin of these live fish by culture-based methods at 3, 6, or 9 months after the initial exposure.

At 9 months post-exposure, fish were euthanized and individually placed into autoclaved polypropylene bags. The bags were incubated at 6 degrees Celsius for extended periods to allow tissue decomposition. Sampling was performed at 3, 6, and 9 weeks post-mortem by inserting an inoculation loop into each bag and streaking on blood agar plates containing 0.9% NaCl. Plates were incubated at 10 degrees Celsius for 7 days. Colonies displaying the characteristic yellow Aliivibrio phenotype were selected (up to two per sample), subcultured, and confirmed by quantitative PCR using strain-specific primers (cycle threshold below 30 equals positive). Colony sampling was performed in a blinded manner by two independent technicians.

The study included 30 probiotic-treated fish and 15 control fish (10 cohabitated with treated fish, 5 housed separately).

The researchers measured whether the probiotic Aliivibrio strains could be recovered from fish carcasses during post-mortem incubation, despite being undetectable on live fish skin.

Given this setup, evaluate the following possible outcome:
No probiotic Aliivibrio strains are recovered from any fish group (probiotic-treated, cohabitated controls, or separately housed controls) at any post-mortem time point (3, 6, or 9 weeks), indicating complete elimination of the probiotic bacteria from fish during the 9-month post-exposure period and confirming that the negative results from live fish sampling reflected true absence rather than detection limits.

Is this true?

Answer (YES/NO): NO